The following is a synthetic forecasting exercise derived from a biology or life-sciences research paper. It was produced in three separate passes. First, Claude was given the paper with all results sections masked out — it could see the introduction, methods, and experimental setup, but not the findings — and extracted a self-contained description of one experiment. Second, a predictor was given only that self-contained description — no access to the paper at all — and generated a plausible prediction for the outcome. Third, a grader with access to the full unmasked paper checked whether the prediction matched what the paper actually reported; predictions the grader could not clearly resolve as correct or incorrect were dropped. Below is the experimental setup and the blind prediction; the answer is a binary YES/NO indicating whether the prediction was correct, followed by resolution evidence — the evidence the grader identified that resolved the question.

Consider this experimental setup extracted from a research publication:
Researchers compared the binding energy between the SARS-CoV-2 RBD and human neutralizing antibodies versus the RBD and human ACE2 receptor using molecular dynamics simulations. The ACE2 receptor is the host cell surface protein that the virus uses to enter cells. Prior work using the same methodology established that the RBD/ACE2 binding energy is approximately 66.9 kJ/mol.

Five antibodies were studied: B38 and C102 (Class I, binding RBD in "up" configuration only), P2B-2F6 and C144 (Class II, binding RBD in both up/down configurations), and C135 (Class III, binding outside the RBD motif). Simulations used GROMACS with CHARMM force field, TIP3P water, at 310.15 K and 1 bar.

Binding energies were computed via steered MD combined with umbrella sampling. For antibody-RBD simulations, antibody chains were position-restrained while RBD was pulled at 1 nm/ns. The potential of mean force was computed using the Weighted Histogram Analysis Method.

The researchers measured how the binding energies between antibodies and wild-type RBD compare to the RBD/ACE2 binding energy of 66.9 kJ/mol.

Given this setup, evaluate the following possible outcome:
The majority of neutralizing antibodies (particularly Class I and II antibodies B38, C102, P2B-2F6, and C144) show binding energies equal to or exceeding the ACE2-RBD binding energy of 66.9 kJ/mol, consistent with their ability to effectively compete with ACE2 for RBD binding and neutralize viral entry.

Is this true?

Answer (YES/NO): YES